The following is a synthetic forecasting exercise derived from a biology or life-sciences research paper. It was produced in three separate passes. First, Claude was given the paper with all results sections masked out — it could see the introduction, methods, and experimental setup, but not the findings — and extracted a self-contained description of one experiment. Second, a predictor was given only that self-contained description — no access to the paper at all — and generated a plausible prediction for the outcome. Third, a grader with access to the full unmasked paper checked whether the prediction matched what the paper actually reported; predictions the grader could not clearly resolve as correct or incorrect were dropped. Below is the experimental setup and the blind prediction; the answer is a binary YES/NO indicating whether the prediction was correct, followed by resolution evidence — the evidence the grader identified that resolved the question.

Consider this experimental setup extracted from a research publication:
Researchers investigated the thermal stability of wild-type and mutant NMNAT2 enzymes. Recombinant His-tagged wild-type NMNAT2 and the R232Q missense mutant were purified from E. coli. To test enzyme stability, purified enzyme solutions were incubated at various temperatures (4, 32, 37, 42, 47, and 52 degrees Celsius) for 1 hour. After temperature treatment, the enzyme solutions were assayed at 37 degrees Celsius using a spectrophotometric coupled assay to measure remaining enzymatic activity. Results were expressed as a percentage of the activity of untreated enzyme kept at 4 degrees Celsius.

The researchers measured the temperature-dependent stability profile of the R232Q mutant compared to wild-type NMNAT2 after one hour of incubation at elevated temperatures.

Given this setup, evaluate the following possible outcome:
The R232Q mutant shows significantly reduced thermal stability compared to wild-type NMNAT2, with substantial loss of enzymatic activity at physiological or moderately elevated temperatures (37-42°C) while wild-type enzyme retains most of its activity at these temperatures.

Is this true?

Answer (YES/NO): NO